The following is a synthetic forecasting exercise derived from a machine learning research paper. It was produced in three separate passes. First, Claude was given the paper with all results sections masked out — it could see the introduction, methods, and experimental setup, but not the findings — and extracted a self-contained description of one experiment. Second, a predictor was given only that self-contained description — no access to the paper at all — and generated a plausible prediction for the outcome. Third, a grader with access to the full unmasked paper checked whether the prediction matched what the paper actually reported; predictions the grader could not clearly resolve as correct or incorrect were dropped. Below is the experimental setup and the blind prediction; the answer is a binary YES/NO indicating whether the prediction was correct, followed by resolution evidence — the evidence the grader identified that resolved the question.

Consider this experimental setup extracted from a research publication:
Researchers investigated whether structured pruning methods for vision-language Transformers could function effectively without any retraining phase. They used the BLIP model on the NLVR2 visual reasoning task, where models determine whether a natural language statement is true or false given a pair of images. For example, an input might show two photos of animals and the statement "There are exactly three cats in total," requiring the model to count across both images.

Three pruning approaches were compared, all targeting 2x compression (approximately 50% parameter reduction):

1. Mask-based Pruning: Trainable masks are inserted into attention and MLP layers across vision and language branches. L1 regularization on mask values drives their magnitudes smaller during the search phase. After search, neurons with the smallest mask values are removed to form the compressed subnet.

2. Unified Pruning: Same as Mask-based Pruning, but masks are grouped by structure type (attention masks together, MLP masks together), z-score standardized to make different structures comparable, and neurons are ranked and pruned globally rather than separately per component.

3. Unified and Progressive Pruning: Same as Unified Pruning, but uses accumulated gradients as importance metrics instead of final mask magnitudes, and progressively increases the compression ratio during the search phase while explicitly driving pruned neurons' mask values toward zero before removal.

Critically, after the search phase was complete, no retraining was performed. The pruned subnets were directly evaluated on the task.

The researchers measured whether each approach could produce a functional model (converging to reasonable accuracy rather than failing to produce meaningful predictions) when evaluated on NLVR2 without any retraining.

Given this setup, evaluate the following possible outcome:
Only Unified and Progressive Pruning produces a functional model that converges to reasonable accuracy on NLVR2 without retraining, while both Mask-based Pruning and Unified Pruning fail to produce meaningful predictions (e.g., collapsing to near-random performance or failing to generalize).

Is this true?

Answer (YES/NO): YES